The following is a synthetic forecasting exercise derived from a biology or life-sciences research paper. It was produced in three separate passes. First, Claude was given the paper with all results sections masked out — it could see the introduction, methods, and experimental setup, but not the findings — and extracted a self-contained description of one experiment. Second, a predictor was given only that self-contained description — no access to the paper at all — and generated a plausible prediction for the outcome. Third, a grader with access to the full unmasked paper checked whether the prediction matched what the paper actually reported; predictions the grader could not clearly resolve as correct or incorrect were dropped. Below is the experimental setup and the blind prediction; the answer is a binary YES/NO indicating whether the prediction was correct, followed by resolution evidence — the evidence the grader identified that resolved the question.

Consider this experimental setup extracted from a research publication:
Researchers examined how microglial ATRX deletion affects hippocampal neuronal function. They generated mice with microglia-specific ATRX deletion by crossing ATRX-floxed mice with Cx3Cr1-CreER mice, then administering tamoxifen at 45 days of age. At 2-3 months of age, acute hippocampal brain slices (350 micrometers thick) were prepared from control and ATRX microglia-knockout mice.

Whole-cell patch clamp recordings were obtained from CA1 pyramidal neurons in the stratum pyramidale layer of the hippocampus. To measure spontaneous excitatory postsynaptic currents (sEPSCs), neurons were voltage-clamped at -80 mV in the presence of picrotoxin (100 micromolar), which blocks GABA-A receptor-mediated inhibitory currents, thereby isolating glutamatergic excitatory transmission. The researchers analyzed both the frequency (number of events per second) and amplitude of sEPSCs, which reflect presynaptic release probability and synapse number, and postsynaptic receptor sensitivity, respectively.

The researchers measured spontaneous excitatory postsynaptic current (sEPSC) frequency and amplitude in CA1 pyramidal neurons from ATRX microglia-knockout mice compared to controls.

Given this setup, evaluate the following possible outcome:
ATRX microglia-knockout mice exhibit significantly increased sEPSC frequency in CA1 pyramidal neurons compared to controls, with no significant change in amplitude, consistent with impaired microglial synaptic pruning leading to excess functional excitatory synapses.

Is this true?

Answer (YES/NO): NO